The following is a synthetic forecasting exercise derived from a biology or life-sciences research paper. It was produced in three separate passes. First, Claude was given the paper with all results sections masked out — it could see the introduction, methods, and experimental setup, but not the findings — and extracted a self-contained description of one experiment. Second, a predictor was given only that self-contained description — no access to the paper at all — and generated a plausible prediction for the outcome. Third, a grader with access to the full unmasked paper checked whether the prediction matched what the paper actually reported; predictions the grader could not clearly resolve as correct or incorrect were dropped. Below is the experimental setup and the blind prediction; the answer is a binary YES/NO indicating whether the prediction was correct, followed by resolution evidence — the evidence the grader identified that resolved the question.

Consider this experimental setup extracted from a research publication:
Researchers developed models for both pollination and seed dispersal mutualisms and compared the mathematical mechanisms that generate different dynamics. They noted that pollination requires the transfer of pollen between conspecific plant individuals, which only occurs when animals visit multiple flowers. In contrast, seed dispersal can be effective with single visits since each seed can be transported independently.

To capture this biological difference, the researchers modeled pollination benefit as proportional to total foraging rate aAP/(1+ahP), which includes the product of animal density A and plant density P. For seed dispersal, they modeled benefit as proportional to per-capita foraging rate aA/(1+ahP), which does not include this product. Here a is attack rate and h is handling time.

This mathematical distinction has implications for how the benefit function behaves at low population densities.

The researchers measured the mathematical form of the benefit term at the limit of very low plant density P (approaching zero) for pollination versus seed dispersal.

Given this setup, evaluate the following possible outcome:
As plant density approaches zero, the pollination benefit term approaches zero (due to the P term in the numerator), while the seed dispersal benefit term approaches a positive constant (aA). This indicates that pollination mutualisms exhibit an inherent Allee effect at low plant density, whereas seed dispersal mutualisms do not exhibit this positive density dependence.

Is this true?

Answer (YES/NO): YES